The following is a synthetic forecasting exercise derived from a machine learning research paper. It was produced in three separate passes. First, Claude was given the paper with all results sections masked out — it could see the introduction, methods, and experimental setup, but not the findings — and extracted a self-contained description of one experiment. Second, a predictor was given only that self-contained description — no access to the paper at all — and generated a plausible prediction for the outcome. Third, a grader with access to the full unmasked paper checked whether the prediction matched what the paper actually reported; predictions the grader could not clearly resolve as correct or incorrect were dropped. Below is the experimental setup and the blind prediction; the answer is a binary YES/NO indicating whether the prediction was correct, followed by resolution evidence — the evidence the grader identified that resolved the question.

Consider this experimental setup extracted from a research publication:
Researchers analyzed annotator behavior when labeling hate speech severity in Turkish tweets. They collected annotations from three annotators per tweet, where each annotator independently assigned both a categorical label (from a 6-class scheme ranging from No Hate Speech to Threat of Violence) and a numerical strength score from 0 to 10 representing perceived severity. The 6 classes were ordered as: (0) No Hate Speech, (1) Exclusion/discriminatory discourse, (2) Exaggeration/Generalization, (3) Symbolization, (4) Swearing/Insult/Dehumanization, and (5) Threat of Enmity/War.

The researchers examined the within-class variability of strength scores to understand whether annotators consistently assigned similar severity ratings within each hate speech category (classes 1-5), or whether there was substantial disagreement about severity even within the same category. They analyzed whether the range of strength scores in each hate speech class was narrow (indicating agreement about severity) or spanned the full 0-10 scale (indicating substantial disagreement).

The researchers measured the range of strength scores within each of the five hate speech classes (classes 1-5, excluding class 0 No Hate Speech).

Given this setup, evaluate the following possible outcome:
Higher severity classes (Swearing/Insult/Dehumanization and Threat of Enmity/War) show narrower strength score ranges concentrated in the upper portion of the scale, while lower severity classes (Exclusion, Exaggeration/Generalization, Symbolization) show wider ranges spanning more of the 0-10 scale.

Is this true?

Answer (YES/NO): NO